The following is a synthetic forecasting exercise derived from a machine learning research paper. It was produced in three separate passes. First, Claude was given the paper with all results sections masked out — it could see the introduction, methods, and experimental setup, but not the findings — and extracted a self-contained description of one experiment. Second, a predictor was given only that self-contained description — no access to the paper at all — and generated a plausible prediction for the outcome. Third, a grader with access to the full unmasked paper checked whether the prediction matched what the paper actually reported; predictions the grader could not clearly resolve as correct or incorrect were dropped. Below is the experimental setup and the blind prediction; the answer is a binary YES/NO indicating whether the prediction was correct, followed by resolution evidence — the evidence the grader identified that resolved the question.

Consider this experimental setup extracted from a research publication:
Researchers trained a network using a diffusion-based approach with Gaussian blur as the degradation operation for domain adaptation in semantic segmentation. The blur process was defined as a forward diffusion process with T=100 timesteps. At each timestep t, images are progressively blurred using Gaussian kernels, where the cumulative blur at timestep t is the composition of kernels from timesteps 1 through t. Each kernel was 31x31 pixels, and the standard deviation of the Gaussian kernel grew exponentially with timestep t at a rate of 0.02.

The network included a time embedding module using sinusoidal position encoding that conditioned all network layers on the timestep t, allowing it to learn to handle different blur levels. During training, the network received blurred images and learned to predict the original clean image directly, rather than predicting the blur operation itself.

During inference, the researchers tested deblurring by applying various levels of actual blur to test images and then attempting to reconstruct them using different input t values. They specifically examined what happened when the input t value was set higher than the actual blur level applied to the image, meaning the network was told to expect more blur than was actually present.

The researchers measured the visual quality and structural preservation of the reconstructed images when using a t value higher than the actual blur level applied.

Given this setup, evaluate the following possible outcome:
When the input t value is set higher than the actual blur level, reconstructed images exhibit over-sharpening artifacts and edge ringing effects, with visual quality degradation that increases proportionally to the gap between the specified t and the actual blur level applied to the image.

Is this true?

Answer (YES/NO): NO